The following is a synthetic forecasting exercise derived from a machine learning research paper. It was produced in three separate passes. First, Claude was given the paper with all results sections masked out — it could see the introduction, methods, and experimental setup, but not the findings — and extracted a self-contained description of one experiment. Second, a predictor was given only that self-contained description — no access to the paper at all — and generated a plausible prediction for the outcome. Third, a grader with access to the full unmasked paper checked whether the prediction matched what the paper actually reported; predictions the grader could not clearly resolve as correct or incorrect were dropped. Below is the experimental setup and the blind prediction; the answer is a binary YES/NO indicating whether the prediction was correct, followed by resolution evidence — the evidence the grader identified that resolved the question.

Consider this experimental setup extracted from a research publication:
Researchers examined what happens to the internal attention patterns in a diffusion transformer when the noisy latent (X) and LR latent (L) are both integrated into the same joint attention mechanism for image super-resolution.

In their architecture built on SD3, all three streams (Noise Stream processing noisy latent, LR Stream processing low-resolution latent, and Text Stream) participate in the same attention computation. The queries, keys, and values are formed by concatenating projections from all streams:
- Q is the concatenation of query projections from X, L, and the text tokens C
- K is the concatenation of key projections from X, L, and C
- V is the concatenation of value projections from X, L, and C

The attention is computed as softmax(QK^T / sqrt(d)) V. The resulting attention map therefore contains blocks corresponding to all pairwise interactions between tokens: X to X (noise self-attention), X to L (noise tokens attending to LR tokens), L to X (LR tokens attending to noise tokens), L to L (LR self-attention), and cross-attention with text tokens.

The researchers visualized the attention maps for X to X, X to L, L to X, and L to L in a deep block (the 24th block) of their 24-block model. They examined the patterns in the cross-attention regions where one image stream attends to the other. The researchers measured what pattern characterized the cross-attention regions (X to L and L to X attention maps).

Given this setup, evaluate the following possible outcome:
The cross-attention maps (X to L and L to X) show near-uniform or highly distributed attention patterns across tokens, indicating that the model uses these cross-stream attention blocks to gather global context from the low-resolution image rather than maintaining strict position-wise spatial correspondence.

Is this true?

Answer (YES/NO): NO